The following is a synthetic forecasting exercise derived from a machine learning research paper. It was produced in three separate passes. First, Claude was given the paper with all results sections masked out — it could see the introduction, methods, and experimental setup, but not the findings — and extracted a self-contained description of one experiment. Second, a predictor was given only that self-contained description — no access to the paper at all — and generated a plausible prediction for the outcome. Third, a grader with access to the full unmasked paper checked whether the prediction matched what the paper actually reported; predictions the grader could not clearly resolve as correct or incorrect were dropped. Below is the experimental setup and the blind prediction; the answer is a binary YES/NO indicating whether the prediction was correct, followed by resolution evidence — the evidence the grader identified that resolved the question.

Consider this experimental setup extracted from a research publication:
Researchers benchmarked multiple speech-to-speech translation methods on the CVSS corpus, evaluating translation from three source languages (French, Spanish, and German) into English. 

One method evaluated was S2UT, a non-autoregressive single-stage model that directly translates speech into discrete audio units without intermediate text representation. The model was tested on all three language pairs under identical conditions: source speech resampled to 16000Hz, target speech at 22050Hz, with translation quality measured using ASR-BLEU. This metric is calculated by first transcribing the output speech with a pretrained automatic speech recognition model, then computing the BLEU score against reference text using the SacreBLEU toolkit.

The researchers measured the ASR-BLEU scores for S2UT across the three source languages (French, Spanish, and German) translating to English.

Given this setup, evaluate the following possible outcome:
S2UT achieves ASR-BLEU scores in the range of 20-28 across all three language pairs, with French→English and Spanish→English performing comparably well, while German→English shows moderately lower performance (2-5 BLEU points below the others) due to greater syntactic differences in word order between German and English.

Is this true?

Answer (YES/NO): NO